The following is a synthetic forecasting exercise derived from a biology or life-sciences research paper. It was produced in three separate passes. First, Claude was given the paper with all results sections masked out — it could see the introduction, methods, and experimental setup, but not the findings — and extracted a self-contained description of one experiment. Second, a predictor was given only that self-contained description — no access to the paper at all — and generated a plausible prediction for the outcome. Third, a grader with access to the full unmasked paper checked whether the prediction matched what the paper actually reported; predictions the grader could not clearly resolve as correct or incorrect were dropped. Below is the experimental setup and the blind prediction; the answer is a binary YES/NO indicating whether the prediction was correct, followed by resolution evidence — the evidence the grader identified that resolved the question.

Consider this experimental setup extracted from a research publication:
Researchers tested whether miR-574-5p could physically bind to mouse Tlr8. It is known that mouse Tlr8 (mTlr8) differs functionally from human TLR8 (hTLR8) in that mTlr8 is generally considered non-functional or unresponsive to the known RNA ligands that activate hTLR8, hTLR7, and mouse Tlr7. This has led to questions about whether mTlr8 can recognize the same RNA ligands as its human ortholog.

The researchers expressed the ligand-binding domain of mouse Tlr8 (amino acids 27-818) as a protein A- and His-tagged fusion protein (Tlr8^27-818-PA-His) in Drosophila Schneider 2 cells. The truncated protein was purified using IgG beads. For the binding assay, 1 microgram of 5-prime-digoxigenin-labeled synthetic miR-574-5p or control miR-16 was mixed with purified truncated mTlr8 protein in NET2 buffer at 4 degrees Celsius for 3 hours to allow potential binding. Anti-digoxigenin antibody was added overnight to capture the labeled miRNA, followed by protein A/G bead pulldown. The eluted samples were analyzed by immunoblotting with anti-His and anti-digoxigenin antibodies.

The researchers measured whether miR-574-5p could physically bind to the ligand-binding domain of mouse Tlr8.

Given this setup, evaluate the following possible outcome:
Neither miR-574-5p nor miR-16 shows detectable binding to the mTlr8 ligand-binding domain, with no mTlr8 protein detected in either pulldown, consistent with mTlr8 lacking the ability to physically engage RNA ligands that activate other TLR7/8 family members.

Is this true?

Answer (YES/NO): YES